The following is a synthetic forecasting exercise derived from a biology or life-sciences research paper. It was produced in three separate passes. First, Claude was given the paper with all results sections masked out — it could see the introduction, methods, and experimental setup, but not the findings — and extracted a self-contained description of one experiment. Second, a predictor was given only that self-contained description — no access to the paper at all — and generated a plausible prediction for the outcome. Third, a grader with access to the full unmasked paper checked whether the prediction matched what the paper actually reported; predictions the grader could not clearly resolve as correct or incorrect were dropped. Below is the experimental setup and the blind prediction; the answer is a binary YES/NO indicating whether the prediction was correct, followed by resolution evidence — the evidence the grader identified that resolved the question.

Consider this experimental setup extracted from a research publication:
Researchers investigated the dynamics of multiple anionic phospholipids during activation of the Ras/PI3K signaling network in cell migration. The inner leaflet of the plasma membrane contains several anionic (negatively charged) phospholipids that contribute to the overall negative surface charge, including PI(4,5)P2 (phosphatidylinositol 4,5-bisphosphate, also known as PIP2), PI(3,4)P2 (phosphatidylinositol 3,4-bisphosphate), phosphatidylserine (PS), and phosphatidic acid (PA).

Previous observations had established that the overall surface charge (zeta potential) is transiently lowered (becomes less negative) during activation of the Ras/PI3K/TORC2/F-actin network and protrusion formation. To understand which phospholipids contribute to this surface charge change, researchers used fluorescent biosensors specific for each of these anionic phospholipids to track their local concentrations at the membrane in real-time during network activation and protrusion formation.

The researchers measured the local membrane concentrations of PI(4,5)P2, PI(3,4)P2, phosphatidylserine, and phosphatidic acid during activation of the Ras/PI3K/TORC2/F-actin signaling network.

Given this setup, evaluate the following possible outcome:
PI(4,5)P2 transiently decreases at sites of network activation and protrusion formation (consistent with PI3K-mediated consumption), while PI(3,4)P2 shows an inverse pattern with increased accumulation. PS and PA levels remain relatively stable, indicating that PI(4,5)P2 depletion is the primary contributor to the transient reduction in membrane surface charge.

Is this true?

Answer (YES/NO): NO